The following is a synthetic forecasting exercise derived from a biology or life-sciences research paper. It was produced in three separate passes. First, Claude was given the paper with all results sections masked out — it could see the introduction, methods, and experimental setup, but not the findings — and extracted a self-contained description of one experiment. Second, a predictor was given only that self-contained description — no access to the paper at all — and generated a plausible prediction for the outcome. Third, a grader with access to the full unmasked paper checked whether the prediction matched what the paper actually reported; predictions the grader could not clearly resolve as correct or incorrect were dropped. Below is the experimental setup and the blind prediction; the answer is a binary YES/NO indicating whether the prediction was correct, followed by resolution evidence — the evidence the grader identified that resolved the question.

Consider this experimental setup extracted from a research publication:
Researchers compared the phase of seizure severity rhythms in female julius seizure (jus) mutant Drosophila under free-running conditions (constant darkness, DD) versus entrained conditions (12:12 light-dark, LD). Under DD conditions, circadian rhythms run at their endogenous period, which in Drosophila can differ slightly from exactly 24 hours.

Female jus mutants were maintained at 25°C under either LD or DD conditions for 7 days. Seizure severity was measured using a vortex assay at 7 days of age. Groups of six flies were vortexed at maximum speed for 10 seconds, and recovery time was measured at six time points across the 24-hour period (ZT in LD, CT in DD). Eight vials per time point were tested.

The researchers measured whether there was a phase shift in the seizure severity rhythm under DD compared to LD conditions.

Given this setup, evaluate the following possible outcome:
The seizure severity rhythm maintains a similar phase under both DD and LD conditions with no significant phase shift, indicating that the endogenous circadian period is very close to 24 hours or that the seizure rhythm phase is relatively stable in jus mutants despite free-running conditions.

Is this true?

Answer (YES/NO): NO